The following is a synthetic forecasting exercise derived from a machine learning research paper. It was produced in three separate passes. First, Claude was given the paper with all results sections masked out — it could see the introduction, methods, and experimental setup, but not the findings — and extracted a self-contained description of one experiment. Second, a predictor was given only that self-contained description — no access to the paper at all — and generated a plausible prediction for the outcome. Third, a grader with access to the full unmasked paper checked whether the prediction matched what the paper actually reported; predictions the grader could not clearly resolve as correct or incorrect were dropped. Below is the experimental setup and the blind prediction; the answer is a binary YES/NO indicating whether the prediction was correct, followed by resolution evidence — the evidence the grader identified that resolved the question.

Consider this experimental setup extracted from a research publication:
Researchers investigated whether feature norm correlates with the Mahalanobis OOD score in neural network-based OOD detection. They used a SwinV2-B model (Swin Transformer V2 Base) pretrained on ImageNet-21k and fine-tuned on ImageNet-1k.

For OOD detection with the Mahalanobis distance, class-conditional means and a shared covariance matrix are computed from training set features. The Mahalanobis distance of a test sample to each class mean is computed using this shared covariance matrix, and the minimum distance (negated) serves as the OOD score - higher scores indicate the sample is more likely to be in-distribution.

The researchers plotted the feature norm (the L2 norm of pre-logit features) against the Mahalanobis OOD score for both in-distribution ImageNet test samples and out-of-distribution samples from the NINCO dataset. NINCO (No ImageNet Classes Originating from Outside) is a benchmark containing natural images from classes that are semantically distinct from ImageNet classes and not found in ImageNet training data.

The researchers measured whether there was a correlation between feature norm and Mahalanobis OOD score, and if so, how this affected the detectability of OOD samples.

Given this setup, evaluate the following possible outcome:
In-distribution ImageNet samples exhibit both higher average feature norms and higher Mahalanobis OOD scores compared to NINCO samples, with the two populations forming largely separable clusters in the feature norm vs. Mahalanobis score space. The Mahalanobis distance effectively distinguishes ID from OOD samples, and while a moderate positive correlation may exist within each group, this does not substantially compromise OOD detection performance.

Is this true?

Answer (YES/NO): NO